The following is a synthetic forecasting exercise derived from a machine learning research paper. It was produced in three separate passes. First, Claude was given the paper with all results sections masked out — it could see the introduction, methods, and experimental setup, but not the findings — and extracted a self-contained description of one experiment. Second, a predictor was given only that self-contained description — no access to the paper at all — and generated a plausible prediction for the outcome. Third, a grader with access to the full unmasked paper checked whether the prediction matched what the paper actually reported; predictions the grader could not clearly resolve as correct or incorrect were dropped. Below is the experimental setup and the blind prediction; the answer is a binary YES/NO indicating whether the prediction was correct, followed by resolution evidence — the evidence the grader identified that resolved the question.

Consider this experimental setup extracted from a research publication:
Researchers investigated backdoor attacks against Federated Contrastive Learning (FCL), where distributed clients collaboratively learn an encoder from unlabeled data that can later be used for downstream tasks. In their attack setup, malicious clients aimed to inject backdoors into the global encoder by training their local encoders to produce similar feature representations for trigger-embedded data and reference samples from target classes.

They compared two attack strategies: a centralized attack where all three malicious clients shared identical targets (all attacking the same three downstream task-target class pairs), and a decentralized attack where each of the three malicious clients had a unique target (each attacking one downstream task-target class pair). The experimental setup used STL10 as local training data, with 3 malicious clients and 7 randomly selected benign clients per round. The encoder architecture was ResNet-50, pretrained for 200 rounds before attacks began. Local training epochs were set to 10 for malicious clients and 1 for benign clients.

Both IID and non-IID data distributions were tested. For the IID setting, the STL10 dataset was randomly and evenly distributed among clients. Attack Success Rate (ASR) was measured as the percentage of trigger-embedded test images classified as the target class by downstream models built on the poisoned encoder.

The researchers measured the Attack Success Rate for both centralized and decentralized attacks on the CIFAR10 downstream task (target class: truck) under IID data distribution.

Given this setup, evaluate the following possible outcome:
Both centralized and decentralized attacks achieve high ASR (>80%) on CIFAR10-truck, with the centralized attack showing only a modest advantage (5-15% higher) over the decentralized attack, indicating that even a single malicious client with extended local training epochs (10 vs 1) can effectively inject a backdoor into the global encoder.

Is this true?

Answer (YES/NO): NO